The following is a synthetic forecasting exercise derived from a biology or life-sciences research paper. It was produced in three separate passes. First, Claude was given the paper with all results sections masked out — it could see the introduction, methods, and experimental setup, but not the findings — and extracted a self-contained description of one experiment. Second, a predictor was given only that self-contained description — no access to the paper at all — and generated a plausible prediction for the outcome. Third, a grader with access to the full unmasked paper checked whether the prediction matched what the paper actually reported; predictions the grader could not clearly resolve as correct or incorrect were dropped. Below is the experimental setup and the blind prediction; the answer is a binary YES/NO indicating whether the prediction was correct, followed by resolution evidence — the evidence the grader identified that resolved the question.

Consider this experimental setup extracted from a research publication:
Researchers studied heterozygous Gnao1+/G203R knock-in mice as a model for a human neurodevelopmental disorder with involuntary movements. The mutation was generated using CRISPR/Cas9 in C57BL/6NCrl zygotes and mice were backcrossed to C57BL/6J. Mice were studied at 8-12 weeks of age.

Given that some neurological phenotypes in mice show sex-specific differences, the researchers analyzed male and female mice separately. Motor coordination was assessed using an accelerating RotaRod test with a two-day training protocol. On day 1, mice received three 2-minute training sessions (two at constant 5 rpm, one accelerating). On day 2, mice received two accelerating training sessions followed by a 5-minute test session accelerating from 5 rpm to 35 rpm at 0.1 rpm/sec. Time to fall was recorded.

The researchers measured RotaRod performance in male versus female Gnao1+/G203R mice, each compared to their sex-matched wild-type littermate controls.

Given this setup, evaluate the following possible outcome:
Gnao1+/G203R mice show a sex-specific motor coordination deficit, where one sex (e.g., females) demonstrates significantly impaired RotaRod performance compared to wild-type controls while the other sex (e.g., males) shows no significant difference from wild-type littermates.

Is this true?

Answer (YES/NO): NO